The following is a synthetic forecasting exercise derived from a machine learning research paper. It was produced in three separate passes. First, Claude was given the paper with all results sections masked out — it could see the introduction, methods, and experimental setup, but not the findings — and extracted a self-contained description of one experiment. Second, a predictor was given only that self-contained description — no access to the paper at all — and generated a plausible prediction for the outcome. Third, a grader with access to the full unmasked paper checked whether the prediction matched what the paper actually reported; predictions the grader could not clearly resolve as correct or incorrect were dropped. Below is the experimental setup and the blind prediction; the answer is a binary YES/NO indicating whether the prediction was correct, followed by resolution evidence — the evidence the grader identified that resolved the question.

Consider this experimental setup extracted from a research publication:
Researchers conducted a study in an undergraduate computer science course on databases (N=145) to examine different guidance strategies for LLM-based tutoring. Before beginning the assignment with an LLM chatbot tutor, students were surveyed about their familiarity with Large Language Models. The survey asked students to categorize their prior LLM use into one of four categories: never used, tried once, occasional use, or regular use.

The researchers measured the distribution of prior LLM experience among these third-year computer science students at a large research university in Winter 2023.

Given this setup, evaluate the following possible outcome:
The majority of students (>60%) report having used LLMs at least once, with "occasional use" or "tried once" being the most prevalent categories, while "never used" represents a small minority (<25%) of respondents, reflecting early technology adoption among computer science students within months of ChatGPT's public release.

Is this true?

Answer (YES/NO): NO